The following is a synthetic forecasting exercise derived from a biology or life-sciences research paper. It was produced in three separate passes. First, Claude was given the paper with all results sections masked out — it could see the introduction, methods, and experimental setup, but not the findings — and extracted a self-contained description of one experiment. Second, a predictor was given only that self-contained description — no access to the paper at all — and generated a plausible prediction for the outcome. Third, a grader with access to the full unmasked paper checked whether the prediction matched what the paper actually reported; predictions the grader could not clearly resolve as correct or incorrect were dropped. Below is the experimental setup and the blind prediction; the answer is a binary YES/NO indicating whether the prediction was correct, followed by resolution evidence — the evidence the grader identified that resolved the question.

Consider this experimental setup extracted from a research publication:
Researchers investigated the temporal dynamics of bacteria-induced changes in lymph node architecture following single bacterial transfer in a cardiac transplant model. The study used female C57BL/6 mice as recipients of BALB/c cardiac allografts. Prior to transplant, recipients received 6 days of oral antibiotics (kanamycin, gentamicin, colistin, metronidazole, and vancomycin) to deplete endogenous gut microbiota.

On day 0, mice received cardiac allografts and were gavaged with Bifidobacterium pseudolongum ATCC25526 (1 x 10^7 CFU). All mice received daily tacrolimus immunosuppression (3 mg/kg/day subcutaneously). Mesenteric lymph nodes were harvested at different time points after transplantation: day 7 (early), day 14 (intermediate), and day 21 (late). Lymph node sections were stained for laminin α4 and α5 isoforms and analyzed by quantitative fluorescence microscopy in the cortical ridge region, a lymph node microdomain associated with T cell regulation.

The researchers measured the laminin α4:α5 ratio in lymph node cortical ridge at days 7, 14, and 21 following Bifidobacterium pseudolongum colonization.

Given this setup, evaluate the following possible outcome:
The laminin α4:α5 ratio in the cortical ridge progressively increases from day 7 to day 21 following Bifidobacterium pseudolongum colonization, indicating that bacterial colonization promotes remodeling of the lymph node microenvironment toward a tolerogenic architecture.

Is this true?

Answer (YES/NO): NO